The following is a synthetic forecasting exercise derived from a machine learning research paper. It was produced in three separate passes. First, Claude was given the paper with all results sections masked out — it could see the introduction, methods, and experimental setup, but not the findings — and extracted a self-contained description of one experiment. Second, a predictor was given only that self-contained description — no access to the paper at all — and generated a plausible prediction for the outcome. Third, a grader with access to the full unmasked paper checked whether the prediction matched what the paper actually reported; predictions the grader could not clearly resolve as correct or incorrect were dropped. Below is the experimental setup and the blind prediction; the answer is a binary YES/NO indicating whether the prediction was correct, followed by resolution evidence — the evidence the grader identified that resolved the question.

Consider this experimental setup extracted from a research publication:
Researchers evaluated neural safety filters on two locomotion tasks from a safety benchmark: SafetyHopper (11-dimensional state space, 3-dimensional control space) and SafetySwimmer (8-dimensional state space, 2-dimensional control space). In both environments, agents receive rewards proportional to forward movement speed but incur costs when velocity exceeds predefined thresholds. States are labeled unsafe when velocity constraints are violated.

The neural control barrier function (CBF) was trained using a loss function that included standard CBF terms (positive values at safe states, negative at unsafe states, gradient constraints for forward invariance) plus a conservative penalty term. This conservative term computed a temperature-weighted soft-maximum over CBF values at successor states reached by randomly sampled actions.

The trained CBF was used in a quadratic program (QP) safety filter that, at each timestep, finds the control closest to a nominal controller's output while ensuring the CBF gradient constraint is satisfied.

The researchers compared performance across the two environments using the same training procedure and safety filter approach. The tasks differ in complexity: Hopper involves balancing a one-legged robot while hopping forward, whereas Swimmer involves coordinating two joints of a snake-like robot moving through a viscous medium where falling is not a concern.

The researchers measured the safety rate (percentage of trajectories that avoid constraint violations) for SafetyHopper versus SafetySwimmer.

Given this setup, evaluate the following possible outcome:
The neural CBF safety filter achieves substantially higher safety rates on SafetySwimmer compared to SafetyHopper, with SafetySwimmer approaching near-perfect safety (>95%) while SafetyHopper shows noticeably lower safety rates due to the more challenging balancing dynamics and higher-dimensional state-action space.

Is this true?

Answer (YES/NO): NO